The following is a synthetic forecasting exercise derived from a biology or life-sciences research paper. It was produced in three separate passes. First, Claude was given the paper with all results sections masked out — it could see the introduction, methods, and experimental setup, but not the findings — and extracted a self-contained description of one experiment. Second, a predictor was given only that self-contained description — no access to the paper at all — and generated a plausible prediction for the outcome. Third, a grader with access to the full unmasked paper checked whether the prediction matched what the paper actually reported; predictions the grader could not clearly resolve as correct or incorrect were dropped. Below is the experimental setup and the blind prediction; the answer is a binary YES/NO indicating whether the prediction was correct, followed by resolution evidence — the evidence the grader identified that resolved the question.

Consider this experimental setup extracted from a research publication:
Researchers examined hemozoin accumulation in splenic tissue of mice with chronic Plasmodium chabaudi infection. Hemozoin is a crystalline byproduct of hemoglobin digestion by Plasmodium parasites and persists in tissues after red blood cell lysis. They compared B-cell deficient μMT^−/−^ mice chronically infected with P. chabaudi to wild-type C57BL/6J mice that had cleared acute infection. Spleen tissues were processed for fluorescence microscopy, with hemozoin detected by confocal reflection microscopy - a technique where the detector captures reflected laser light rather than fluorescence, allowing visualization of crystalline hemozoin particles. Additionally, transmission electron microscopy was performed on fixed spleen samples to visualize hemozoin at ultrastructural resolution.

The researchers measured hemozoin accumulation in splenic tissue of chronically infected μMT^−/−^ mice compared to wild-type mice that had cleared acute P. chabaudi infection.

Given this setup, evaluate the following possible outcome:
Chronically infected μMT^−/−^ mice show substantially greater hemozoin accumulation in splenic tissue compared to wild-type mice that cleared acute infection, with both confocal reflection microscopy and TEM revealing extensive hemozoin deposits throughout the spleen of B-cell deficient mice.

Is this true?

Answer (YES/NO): YES